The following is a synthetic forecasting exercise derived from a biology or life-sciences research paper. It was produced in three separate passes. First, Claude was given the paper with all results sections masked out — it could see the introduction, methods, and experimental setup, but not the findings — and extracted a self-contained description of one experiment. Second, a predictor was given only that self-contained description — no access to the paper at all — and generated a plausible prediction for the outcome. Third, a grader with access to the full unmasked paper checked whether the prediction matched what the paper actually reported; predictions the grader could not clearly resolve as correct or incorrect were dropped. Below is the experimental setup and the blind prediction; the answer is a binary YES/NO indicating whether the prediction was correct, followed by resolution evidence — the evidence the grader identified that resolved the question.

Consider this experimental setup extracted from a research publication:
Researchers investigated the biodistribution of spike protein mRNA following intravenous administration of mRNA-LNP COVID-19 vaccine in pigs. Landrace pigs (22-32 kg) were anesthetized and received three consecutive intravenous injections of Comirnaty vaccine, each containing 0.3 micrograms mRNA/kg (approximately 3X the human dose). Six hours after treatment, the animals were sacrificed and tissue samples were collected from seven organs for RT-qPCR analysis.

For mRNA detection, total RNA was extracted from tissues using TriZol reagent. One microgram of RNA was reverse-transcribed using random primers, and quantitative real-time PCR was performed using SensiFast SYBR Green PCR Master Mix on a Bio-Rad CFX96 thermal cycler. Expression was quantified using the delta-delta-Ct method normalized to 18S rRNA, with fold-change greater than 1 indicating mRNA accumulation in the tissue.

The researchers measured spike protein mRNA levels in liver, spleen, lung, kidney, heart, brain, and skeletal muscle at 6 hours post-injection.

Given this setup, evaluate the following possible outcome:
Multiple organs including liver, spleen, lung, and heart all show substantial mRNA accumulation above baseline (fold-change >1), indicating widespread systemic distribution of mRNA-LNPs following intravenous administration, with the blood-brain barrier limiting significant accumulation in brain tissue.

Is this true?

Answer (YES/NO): NO